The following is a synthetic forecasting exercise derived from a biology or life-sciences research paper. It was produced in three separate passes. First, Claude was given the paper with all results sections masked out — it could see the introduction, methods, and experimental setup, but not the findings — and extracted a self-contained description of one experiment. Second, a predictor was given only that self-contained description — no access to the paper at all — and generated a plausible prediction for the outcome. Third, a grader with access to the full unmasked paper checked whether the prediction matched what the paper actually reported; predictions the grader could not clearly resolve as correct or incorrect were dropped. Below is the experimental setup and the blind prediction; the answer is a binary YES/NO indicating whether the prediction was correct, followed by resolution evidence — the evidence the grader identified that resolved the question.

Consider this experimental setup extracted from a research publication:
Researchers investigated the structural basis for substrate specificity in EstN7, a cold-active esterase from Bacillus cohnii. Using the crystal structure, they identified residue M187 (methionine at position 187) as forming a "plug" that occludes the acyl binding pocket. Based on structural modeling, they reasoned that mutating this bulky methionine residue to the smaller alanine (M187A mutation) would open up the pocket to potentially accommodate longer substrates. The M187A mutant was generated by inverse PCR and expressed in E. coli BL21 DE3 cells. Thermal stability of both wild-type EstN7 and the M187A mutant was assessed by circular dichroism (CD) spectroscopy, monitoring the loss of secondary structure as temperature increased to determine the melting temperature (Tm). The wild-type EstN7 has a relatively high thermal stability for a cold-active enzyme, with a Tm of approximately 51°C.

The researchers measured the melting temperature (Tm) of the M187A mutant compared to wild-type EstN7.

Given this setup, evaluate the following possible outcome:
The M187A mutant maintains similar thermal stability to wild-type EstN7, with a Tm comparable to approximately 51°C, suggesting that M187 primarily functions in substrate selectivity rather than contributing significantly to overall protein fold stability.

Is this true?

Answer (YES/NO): NO